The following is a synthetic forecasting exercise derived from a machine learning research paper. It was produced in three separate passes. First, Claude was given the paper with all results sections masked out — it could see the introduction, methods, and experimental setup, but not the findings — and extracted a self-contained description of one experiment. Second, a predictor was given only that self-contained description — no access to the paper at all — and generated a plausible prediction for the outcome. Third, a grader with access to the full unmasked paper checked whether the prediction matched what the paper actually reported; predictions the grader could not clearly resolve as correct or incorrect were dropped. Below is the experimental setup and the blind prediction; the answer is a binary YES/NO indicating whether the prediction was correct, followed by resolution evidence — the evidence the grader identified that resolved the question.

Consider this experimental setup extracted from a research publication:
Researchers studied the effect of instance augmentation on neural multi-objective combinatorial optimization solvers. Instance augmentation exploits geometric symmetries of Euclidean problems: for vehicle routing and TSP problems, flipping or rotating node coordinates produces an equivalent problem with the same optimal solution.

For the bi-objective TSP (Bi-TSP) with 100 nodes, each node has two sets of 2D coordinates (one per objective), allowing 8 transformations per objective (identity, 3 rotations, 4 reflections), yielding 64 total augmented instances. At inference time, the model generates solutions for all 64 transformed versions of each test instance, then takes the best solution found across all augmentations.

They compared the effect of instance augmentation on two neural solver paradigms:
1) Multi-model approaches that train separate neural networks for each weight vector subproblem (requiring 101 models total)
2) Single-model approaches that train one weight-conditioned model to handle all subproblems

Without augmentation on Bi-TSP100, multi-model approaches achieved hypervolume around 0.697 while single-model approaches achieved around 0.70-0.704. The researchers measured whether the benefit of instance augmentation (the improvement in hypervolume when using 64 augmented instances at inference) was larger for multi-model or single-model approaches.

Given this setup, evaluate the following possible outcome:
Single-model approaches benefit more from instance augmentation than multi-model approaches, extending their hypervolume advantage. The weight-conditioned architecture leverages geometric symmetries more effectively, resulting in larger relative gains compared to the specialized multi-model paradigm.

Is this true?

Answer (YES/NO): NO